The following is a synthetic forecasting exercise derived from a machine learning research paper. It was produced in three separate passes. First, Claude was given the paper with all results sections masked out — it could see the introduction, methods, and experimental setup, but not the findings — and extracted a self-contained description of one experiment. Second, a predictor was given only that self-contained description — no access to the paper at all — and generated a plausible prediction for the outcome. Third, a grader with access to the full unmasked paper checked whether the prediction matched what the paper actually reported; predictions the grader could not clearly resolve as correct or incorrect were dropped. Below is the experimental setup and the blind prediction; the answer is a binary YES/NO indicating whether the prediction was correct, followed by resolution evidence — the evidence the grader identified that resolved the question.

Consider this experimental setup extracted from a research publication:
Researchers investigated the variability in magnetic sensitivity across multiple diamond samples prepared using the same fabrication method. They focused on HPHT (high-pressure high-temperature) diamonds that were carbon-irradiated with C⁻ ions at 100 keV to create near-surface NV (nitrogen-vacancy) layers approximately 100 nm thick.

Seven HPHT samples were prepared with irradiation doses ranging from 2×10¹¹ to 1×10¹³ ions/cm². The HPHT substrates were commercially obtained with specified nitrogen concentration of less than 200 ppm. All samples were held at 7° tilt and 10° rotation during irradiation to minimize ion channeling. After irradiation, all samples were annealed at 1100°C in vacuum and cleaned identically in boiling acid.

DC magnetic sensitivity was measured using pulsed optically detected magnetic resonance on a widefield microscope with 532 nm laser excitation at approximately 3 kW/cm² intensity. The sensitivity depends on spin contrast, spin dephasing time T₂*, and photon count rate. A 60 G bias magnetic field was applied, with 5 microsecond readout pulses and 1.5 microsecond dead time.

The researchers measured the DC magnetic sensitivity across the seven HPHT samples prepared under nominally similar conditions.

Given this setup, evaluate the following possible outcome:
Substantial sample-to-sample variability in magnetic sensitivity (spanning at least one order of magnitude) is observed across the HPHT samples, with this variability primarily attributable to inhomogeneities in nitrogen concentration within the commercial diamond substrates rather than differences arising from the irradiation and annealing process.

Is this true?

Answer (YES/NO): NO